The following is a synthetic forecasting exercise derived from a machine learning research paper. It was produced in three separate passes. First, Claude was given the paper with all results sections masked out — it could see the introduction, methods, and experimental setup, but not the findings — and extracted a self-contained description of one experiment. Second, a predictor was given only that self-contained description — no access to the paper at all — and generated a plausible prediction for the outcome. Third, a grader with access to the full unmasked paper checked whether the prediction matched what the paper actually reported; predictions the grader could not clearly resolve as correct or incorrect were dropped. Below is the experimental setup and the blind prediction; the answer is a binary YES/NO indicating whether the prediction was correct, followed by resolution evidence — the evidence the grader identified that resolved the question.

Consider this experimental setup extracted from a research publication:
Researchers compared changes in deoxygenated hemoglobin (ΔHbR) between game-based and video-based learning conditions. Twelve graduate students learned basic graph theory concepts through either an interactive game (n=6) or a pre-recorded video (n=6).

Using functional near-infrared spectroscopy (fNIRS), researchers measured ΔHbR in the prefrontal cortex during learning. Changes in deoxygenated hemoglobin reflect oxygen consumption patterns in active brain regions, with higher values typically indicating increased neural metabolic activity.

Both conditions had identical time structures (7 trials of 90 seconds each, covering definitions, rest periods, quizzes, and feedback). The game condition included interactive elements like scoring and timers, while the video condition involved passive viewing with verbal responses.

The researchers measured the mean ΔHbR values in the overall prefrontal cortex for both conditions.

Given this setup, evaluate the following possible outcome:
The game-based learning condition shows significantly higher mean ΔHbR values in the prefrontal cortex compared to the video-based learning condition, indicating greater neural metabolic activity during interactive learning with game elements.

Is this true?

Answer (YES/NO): NO